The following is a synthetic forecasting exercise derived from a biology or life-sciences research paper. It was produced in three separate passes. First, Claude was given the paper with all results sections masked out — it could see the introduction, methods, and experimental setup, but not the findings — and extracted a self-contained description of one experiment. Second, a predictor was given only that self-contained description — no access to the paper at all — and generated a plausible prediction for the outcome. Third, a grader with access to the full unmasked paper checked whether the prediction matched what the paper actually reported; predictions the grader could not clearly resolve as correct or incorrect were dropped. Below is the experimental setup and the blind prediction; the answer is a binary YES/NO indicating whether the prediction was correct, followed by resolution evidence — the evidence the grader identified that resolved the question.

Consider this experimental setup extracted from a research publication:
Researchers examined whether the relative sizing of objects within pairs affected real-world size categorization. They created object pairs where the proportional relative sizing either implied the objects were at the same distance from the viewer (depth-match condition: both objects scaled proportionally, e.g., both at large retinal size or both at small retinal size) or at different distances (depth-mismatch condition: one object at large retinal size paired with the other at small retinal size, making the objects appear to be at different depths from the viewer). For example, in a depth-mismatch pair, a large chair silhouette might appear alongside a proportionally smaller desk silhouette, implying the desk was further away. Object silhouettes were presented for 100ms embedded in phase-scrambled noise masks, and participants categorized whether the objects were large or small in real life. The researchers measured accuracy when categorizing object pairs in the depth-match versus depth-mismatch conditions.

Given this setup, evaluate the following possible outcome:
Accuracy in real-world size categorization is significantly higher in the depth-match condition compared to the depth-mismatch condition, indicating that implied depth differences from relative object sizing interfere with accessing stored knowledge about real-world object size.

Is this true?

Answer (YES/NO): NO